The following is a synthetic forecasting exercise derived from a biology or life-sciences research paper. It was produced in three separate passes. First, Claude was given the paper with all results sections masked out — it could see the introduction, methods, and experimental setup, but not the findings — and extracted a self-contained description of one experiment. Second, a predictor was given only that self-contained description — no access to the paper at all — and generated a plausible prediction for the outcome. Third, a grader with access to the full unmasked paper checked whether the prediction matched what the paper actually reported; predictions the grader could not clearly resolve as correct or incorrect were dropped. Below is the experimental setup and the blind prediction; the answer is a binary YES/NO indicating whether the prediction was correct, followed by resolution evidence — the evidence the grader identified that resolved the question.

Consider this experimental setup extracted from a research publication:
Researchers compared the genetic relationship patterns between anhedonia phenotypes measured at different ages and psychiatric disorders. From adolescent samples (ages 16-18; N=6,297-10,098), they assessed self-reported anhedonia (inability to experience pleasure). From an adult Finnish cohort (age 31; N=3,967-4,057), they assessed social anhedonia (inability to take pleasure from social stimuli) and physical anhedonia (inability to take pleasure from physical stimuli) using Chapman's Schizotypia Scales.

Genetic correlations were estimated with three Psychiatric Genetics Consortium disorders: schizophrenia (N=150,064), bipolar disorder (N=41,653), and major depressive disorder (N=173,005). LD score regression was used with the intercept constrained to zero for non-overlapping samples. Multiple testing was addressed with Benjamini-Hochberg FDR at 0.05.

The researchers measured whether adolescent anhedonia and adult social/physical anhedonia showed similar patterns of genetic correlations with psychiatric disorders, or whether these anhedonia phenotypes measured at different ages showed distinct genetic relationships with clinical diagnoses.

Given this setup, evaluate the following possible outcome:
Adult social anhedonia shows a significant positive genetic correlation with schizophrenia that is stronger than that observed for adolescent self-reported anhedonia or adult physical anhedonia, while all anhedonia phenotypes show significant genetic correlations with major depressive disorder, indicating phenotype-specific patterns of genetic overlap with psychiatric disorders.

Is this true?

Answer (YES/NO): NO